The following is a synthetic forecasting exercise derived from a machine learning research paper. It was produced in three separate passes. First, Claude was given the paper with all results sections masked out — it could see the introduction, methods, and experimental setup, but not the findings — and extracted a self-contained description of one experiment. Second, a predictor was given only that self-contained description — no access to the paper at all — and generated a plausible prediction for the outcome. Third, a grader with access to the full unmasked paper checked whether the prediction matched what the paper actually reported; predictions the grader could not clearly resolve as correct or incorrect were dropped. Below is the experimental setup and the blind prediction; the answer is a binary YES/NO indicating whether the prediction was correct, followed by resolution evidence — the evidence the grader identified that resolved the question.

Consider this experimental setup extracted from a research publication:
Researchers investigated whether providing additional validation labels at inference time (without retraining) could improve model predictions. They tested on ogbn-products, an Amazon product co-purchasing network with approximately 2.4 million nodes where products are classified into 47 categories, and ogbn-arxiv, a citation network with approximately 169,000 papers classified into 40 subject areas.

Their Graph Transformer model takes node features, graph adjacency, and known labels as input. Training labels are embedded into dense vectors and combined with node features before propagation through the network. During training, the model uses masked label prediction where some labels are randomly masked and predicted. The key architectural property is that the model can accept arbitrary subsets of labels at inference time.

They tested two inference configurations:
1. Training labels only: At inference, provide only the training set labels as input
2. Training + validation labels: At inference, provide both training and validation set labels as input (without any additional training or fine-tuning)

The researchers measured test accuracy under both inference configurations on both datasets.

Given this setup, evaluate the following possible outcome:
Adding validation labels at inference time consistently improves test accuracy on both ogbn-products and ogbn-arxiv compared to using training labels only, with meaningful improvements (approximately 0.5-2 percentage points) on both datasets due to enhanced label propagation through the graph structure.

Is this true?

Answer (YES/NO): YES